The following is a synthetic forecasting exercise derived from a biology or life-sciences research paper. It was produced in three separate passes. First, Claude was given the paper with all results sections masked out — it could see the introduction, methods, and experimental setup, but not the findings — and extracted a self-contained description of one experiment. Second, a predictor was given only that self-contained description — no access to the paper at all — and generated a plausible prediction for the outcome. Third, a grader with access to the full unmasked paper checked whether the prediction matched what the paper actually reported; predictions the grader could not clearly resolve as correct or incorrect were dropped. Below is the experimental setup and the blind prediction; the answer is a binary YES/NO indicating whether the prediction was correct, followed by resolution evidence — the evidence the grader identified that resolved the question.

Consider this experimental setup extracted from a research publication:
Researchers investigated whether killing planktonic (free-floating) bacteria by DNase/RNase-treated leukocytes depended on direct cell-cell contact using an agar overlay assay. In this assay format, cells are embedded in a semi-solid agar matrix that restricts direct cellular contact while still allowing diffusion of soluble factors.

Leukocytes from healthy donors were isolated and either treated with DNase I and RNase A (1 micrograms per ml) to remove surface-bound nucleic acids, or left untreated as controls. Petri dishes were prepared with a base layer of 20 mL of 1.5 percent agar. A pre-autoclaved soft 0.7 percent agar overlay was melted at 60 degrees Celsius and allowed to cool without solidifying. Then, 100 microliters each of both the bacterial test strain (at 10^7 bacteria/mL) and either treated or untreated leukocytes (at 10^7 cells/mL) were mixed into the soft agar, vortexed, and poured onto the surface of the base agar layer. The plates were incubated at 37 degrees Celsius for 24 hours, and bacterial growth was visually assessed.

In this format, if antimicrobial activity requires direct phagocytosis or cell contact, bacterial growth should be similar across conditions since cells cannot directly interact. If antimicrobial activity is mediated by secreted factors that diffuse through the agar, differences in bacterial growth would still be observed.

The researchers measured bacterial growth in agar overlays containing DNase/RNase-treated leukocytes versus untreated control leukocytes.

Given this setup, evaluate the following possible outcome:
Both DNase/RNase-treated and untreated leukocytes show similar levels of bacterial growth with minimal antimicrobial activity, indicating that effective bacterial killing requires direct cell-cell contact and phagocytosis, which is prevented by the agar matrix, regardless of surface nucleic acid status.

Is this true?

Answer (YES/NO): NO